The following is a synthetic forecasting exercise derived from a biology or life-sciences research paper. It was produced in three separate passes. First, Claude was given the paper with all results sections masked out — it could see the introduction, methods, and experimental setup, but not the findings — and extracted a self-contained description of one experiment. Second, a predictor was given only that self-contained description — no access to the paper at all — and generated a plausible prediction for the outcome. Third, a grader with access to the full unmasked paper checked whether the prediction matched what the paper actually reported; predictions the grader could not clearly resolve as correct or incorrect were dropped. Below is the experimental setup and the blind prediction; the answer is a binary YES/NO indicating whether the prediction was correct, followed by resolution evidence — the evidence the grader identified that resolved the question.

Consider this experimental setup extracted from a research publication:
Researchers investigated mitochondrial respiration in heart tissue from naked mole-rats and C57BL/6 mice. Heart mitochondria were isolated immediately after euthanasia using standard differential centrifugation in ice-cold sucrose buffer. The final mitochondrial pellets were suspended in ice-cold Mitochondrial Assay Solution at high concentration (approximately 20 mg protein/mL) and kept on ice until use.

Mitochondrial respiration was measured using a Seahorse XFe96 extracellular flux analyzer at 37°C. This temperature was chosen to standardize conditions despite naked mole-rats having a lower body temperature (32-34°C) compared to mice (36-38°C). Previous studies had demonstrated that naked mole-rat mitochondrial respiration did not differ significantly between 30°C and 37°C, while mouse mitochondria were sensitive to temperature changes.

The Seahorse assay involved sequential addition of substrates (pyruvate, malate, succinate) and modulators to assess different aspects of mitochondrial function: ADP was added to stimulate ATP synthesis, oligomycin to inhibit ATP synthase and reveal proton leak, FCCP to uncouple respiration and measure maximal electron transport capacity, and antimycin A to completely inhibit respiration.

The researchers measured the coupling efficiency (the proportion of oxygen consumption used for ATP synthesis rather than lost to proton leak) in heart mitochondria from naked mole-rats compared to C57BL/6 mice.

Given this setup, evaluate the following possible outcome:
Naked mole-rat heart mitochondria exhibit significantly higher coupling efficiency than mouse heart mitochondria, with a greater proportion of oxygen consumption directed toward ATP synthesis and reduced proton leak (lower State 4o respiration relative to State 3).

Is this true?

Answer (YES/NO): YES